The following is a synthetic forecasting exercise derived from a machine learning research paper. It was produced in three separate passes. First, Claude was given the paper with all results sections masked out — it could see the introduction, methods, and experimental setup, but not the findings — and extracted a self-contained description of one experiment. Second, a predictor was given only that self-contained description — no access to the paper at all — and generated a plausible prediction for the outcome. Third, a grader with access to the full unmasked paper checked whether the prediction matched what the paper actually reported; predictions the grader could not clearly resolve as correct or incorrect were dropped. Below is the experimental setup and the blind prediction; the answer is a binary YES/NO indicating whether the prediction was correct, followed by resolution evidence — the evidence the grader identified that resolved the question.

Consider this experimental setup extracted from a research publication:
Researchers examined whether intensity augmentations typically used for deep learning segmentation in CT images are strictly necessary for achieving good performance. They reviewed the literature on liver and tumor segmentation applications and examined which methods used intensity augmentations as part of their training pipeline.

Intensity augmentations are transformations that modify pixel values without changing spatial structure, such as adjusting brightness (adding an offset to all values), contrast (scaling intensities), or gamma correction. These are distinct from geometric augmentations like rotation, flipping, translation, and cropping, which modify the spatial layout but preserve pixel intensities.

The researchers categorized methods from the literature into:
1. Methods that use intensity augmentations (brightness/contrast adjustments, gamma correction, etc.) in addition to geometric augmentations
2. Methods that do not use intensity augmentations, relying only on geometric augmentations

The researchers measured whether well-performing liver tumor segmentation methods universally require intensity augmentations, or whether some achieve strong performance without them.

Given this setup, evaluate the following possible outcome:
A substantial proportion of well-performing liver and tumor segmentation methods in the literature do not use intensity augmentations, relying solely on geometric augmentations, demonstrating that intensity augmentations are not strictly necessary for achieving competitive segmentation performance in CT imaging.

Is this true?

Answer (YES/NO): YES